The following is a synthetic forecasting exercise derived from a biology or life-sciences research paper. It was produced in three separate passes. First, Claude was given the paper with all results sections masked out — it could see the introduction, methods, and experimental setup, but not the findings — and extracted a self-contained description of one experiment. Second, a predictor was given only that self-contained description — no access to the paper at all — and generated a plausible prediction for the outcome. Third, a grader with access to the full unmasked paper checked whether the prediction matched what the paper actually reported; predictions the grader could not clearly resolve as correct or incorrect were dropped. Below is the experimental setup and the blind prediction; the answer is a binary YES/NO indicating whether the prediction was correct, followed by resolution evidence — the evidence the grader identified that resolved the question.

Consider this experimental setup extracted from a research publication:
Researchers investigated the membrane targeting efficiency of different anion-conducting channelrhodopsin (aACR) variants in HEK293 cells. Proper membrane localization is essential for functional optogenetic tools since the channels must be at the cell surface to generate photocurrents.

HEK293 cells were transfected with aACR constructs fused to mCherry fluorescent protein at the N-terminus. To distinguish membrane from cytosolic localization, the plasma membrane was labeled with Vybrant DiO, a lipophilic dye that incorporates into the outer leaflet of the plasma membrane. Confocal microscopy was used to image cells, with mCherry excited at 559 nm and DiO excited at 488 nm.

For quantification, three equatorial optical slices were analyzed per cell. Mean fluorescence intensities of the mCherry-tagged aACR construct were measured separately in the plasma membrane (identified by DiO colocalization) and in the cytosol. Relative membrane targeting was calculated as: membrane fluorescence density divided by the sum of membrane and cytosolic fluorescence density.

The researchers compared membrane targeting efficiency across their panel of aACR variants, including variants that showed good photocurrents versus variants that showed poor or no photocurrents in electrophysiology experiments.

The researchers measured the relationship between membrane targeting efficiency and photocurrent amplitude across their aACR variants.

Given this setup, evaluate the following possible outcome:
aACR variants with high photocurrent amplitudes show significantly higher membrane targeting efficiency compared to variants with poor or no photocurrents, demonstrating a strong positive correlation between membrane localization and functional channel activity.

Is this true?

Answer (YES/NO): NO